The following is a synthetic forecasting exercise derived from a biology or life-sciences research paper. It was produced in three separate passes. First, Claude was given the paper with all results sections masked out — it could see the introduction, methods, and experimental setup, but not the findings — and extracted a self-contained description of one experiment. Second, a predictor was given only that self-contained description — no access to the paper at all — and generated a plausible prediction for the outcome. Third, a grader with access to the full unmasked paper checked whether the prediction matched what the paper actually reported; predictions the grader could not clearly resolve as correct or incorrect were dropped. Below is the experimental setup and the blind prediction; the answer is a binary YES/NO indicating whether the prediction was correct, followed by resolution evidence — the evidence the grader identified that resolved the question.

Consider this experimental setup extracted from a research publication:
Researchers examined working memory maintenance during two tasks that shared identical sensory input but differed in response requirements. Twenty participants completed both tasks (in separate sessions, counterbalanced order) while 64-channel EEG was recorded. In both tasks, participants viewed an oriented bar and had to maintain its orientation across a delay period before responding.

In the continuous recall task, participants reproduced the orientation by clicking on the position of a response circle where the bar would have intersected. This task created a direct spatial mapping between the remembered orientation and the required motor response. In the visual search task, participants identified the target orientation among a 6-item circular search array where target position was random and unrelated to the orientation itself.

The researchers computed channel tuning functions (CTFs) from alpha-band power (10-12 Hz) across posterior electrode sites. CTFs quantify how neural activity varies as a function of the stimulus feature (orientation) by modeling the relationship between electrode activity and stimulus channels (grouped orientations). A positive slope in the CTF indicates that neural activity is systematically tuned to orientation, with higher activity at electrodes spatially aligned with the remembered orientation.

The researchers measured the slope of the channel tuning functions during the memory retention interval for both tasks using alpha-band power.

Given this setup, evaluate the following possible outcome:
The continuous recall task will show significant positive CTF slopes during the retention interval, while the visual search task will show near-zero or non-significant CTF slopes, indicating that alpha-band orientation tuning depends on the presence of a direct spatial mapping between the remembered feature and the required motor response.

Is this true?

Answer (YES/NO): NO